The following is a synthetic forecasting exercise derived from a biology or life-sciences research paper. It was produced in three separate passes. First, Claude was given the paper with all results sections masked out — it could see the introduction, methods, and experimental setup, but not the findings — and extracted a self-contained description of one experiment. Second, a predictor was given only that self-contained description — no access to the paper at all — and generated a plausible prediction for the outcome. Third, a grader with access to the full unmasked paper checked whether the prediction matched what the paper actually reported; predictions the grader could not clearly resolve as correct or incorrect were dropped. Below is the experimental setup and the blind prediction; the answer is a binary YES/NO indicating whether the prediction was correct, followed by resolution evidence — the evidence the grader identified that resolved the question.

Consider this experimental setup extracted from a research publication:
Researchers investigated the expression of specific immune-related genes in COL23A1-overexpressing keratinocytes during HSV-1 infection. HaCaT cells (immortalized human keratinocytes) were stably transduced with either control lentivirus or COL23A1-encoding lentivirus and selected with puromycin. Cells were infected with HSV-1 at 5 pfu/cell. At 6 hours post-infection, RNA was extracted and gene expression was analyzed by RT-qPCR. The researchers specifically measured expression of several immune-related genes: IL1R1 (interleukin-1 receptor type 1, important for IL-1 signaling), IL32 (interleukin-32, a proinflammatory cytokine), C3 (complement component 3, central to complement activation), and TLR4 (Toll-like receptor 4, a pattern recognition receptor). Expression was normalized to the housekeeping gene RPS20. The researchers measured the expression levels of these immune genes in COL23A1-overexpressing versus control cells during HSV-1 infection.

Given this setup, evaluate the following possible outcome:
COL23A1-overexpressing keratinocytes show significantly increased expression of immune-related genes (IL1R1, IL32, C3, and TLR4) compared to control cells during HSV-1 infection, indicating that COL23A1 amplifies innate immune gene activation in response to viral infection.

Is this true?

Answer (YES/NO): NO